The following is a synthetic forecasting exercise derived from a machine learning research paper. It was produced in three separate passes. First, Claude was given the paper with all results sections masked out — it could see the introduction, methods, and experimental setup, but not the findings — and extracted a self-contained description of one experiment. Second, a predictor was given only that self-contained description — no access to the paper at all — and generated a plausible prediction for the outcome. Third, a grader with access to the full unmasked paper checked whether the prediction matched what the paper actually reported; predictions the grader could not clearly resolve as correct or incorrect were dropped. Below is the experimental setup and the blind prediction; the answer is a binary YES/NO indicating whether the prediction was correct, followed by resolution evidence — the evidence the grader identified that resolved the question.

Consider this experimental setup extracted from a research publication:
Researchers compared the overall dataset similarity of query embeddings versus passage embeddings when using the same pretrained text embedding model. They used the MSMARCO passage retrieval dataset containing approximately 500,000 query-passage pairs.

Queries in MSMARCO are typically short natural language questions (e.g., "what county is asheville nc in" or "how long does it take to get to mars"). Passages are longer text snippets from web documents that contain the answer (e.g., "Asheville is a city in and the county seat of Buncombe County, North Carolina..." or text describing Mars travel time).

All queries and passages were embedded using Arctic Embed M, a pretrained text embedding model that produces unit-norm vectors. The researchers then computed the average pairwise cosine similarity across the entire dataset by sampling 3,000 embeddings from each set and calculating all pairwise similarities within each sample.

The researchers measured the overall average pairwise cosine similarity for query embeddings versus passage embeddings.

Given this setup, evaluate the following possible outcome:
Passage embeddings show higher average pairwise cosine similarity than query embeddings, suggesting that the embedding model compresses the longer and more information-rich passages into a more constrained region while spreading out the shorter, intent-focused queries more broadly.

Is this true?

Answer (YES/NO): NO